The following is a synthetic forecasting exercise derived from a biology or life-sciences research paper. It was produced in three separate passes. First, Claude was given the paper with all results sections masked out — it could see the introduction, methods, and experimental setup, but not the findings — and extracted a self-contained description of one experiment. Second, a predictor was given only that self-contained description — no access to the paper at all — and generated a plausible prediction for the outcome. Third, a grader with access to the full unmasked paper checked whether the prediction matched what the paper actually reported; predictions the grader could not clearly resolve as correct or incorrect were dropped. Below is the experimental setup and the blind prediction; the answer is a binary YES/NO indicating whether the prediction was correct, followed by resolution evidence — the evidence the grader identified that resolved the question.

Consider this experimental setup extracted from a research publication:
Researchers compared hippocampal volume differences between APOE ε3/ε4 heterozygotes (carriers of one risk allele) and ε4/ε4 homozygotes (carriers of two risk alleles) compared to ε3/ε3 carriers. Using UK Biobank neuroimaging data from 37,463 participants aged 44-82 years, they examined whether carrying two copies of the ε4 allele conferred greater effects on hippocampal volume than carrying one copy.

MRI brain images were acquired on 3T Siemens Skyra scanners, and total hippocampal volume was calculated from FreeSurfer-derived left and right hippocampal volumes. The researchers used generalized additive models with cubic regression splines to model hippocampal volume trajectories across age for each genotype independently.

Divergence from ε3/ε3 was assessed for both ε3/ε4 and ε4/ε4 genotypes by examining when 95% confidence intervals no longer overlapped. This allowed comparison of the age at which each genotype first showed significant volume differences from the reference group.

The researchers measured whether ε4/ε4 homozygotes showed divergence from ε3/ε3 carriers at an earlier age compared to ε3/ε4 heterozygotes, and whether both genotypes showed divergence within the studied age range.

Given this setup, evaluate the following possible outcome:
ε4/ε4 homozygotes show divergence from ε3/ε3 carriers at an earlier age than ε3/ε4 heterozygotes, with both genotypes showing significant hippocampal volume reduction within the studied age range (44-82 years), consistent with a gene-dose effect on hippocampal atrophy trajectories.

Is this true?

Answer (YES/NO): YES